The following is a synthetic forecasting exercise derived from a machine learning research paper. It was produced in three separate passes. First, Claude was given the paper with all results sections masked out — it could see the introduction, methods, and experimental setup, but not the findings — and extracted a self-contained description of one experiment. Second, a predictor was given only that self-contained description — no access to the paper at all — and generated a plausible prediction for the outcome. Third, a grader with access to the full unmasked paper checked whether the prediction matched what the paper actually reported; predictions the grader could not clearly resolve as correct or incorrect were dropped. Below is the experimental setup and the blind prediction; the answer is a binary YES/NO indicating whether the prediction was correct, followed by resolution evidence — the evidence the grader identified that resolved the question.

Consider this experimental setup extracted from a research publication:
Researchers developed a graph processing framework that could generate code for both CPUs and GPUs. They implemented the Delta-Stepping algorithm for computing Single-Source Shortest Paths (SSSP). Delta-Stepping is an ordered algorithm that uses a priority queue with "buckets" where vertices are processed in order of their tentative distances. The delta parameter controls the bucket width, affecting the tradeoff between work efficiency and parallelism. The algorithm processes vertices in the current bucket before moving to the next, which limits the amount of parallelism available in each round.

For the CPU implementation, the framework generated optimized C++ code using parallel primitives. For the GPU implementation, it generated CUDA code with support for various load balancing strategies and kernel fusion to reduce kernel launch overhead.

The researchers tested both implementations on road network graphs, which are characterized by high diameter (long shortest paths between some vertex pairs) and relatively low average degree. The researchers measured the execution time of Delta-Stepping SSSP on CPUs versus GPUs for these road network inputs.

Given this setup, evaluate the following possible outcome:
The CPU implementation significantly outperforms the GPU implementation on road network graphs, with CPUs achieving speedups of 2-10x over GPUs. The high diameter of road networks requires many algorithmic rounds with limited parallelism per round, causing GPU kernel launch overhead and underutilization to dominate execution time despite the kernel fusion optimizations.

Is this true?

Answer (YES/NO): YES